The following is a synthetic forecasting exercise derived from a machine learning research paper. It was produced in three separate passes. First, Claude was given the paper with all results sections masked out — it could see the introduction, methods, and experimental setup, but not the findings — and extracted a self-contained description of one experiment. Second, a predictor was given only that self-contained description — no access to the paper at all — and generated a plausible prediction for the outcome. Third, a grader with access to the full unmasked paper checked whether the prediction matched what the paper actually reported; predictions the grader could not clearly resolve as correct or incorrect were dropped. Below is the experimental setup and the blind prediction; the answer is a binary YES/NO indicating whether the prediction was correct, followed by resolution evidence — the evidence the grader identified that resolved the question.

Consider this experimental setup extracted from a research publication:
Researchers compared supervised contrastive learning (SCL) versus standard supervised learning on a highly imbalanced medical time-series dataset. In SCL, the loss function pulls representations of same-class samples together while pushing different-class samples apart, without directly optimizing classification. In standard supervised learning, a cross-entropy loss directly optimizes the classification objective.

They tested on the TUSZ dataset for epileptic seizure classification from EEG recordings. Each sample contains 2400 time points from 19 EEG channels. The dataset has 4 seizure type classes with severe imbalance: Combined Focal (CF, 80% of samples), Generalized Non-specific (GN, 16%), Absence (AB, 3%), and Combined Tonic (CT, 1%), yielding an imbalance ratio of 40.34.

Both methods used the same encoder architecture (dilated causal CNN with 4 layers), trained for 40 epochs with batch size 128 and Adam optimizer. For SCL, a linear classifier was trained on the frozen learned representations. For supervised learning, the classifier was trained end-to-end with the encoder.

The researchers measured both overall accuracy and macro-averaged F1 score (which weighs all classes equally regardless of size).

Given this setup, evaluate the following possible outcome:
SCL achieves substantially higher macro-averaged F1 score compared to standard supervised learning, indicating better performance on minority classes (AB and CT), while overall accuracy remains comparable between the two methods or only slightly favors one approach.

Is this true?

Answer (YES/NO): NO